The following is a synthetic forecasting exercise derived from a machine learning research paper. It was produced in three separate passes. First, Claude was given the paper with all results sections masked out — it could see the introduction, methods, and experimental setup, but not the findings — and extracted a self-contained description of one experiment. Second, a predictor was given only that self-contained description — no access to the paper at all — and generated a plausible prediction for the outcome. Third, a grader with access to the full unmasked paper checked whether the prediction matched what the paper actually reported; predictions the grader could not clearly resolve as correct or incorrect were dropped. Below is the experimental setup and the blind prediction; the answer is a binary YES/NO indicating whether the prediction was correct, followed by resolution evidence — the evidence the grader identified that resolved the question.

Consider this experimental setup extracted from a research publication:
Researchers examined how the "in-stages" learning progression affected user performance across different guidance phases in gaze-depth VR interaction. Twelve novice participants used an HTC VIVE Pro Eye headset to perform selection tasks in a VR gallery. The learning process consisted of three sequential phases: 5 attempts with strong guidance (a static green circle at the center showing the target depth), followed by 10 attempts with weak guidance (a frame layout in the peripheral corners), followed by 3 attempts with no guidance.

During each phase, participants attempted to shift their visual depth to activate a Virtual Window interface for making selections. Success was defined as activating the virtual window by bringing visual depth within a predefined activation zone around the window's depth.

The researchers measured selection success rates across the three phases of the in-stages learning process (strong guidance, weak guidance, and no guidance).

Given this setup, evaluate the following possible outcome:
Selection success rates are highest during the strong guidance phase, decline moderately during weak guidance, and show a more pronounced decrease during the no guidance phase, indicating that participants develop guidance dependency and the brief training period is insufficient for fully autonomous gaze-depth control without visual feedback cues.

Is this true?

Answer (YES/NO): NO